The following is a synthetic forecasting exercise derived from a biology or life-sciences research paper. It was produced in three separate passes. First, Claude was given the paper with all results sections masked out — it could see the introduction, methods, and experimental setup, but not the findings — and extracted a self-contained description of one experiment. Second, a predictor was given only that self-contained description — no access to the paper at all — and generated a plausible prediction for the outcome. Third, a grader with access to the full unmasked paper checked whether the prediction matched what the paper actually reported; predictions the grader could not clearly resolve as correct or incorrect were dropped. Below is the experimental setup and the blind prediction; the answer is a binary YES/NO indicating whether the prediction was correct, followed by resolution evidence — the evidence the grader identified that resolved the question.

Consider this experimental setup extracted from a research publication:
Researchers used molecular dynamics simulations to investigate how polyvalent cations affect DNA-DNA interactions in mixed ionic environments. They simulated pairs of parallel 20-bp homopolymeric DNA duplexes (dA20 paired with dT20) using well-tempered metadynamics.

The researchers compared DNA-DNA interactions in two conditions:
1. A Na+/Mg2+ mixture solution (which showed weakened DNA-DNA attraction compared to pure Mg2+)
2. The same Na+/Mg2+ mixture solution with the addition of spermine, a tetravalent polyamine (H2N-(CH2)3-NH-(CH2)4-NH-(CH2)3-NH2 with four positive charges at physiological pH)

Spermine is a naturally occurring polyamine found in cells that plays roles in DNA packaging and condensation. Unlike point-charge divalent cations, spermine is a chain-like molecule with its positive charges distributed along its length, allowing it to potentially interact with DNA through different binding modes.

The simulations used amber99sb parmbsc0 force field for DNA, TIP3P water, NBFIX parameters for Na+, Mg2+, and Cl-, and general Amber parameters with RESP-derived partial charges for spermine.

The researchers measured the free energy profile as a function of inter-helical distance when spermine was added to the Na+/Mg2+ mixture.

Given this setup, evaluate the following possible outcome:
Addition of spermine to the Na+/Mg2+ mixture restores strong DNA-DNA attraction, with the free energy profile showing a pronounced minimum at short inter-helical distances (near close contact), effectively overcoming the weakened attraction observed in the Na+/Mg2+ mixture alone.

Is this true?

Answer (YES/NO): YES